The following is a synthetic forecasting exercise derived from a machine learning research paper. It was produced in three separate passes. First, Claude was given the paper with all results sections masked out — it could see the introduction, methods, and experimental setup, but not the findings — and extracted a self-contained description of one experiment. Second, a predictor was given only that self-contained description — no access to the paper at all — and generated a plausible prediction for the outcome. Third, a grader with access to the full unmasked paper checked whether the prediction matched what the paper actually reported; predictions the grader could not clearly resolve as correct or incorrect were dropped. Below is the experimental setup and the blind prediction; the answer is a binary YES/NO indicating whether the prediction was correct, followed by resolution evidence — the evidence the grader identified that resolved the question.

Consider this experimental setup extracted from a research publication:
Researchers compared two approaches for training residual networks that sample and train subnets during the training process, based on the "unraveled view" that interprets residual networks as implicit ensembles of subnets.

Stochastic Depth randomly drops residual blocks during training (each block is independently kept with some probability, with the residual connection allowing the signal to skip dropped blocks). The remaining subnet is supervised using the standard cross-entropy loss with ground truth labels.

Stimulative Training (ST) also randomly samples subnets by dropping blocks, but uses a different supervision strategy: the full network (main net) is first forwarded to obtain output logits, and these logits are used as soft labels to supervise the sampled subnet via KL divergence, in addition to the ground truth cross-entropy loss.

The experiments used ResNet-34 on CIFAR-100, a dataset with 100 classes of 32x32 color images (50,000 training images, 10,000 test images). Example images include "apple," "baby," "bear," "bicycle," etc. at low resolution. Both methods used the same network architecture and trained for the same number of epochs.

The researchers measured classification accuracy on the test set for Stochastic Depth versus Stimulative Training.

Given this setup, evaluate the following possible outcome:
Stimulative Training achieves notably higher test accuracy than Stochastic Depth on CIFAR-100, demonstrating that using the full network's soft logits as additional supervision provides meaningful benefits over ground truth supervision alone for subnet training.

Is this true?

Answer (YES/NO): NO